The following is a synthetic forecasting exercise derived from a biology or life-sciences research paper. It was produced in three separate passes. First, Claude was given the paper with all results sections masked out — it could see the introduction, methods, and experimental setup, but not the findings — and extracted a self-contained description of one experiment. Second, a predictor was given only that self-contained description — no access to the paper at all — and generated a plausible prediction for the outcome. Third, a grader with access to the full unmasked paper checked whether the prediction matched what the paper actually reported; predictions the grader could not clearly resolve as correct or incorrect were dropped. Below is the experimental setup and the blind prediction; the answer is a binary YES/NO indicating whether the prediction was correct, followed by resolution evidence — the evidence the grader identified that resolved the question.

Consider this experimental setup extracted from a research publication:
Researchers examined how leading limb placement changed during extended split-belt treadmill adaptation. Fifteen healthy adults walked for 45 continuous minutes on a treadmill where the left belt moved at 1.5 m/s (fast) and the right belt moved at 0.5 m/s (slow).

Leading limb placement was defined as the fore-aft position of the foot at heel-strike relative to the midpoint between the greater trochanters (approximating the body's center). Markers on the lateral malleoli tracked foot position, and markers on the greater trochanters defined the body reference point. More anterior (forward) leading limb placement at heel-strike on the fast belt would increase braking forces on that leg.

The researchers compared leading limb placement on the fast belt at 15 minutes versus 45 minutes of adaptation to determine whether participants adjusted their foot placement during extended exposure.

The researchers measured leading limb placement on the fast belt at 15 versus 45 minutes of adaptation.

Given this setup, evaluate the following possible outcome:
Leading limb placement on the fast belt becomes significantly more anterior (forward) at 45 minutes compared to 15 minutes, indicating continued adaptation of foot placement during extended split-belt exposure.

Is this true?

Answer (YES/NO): YES